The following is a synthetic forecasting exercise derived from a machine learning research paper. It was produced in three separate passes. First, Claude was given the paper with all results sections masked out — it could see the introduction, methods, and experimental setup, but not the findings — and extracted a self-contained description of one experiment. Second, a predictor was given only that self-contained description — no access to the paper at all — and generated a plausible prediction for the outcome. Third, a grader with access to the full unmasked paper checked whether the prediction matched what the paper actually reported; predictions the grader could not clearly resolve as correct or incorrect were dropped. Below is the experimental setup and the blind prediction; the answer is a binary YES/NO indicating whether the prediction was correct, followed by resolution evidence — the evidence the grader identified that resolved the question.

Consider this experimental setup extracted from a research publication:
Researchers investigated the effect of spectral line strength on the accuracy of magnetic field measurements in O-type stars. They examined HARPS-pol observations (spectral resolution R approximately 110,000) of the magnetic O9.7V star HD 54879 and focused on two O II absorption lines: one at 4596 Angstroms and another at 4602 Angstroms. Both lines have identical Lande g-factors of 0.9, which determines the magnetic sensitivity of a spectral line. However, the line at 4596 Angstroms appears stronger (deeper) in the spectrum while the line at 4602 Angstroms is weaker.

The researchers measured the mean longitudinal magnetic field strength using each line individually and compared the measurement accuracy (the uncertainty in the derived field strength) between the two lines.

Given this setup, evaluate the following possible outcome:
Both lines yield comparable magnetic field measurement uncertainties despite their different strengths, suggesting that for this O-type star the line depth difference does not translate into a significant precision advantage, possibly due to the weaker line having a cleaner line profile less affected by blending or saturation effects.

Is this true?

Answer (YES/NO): NO